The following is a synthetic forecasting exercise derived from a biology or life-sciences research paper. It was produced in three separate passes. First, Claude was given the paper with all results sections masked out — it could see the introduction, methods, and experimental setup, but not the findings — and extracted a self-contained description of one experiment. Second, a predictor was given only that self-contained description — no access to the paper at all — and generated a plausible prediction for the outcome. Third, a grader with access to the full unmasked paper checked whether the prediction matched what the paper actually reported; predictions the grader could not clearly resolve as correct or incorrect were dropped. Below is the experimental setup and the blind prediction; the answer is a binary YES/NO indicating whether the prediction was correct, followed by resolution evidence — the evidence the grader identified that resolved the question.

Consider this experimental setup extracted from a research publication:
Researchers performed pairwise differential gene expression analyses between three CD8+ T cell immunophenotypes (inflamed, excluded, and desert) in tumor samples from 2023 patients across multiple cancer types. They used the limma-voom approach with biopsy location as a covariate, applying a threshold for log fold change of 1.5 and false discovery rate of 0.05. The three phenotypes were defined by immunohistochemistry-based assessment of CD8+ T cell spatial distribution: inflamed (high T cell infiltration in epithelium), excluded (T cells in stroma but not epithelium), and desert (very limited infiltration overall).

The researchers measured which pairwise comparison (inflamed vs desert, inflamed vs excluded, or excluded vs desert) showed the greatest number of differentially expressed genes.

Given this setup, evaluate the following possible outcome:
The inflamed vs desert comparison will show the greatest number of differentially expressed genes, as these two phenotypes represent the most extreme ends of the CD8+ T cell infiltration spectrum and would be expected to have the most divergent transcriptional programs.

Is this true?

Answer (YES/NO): YES